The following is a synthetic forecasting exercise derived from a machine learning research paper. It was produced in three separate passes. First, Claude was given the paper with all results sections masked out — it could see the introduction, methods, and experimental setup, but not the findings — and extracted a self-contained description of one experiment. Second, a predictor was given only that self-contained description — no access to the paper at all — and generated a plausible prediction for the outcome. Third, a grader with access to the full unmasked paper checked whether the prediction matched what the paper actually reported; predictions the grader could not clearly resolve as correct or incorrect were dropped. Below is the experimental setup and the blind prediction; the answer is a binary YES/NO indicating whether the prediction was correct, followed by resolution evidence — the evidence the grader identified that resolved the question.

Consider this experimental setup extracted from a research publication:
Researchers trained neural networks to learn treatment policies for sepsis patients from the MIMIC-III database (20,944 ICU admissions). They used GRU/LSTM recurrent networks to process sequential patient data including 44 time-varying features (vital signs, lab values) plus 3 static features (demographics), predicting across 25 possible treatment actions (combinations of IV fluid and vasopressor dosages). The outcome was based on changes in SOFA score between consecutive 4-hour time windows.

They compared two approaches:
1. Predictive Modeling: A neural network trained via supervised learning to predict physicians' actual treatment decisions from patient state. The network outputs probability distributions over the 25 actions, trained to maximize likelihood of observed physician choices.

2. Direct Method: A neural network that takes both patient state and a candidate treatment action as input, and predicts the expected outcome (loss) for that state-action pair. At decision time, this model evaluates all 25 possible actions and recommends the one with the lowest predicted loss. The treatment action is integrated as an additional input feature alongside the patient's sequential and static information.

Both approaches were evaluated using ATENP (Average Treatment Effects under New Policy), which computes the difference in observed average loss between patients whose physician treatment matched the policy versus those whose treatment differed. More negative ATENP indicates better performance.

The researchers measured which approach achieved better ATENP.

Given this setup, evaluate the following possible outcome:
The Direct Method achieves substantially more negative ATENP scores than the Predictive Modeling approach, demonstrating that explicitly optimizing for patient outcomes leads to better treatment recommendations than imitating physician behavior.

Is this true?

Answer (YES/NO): NO